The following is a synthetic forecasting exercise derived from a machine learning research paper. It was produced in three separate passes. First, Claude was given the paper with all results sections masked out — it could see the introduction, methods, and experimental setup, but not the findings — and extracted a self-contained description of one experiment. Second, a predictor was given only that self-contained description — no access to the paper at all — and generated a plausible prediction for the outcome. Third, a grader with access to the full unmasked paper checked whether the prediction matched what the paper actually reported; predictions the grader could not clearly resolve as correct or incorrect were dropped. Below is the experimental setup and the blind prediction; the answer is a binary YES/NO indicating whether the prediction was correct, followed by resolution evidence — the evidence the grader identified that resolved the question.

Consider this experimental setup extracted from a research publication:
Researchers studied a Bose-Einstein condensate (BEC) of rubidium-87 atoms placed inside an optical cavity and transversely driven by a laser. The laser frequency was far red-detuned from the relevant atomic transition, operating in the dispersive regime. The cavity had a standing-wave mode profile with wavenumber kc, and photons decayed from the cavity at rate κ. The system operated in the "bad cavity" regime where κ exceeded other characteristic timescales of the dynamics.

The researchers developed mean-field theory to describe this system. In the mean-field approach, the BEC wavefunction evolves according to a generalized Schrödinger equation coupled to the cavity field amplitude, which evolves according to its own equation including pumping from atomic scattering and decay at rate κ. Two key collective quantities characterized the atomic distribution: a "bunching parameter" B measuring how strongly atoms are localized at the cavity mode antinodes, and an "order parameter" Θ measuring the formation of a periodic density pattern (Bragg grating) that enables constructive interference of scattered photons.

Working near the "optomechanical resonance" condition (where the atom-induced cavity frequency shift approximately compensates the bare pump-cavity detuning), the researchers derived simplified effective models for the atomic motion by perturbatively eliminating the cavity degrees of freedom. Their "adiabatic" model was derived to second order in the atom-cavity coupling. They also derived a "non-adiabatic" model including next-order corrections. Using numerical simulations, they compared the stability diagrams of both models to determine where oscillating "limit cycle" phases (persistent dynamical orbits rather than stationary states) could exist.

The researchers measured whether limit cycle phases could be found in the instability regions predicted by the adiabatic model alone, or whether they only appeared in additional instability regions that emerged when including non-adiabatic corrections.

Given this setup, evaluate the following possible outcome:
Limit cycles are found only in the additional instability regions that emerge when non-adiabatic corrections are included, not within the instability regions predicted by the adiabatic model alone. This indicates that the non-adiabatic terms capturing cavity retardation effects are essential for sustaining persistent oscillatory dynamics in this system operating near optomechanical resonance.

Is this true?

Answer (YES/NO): YES